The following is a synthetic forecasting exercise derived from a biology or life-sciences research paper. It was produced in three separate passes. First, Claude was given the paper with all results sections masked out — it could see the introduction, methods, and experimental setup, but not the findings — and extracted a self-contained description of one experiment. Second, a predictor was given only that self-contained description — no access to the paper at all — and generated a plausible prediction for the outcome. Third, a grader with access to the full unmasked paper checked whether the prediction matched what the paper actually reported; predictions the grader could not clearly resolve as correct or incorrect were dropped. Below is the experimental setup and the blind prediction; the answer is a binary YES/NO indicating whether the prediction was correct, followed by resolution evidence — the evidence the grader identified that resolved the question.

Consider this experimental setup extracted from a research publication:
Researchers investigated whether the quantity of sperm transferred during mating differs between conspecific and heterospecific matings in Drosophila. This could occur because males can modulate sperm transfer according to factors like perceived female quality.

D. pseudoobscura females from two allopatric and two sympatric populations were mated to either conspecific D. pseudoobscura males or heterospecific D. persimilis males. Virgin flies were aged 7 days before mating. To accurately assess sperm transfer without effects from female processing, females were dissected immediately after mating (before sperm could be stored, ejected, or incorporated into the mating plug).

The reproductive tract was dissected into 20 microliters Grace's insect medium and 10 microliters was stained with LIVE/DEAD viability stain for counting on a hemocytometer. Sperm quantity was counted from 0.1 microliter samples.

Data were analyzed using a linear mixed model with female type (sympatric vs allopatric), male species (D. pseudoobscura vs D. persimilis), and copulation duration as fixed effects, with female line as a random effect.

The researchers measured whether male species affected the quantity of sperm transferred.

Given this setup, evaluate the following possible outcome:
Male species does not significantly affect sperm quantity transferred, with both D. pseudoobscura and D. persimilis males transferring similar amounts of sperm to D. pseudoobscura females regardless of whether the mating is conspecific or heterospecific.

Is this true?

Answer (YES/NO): YES